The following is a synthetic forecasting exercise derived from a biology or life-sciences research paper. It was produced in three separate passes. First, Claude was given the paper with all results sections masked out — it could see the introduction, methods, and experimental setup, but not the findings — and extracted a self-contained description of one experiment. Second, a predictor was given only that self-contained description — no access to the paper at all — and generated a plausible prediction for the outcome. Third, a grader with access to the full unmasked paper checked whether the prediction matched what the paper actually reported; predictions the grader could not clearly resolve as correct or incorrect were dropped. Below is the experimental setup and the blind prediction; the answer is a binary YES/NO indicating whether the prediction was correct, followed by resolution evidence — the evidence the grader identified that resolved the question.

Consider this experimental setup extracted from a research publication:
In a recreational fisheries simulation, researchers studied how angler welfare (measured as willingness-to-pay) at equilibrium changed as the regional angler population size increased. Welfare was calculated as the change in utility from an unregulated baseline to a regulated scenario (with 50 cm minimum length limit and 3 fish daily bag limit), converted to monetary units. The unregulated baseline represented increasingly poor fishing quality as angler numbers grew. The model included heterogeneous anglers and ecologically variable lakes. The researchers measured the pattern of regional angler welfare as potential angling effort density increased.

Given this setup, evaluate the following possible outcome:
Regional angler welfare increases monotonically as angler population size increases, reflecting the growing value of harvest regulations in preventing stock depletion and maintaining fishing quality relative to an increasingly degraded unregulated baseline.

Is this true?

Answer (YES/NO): YES